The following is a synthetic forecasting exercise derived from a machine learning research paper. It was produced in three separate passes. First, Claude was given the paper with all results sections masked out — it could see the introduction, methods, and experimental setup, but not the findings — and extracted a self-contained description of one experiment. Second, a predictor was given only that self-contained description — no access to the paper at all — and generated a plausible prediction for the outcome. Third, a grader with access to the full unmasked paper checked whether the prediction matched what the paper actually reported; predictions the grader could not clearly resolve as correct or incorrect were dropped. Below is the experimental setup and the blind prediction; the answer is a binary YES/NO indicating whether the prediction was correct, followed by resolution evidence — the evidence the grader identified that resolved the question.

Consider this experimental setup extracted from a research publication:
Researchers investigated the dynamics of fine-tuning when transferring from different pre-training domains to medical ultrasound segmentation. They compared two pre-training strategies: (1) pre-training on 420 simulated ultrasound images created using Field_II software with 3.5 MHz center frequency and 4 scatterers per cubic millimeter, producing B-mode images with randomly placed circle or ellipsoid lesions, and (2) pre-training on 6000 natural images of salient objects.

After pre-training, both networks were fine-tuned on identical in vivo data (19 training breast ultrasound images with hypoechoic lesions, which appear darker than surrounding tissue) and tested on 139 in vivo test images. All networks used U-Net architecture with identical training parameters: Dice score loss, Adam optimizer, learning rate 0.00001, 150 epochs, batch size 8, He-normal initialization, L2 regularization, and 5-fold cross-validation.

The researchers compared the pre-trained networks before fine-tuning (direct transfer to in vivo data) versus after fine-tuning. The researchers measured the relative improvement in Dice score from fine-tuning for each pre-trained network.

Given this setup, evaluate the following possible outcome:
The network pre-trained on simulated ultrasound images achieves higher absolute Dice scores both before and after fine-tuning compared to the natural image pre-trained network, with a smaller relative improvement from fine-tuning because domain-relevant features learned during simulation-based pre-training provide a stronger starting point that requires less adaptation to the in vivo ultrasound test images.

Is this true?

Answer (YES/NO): NO